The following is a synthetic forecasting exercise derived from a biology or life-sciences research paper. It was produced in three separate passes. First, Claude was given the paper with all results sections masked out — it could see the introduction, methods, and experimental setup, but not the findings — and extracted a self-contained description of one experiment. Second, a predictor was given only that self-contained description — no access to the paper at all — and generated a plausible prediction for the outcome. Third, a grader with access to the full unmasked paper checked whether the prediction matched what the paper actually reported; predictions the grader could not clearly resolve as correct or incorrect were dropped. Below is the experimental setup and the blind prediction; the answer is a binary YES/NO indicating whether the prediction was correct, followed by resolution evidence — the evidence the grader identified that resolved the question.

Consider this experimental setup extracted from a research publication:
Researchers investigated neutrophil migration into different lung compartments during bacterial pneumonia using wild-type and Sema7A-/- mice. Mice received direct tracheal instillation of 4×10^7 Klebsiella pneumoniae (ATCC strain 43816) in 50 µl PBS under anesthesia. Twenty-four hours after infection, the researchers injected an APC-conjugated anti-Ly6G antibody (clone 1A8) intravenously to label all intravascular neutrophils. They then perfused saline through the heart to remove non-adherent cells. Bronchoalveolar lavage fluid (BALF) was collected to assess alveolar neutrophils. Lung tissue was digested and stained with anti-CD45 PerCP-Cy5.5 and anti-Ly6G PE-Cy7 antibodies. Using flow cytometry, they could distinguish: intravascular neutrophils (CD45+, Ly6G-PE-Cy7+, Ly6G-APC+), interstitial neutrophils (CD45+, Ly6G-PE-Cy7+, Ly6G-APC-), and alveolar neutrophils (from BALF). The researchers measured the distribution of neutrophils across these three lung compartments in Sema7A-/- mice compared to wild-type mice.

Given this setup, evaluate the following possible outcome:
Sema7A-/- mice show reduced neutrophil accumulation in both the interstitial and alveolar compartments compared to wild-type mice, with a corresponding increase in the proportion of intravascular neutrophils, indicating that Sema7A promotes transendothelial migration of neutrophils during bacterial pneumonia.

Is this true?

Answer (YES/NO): NO